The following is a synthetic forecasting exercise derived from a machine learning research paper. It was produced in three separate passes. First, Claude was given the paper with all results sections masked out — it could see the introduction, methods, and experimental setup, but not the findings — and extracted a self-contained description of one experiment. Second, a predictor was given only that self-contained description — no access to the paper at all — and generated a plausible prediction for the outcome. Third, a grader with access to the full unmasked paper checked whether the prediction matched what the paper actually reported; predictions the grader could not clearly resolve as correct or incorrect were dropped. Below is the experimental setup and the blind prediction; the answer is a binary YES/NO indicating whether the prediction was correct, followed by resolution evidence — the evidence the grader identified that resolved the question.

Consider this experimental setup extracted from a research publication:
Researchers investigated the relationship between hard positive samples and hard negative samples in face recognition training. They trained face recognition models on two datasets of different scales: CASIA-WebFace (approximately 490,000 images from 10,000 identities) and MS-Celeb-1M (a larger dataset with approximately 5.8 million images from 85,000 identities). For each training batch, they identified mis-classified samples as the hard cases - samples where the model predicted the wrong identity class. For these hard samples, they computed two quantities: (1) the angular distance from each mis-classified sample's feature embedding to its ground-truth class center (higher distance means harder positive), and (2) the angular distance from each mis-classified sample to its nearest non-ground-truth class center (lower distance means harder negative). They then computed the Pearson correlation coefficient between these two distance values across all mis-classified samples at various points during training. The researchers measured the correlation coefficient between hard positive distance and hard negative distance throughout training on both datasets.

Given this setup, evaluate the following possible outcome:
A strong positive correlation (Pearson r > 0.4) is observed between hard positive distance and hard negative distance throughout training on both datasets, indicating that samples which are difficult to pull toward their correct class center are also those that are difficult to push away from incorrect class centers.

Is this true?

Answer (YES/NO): NO